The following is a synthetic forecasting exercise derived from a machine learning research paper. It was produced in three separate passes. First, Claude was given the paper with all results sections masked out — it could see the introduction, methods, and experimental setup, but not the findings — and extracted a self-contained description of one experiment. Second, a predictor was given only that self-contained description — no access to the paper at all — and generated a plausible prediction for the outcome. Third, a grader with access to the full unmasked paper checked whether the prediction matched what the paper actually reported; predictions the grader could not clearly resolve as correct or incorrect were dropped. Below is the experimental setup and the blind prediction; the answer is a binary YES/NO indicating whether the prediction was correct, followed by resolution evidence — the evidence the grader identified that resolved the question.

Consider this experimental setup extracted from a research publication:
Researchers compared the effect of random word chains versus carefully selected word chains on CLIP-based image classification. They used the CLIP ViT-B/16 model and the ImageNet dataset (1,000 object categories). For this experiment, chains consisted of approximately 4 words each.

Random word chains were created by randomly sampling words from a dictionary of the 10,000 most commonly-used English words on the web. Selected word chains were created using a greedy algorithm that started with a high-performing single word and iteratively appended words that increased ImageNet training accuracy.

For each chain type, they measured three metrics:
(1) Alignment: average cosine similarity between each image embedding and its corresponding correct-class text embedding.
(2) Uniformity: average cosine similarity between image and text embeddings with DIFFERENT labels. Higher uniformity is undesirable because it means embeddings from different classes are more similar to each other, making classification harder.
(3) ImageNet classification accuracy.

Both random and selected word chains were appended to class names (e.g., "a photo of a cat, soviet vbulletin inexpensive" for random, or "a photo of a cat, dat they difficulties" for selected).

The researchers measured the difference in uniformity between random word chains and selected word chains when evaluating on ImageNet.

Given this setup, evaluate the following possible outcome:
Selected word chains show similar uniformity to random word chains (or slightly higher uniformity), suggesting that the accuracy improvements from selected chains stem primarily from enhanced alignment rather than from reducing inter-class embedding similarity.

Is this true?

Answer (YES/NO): NO